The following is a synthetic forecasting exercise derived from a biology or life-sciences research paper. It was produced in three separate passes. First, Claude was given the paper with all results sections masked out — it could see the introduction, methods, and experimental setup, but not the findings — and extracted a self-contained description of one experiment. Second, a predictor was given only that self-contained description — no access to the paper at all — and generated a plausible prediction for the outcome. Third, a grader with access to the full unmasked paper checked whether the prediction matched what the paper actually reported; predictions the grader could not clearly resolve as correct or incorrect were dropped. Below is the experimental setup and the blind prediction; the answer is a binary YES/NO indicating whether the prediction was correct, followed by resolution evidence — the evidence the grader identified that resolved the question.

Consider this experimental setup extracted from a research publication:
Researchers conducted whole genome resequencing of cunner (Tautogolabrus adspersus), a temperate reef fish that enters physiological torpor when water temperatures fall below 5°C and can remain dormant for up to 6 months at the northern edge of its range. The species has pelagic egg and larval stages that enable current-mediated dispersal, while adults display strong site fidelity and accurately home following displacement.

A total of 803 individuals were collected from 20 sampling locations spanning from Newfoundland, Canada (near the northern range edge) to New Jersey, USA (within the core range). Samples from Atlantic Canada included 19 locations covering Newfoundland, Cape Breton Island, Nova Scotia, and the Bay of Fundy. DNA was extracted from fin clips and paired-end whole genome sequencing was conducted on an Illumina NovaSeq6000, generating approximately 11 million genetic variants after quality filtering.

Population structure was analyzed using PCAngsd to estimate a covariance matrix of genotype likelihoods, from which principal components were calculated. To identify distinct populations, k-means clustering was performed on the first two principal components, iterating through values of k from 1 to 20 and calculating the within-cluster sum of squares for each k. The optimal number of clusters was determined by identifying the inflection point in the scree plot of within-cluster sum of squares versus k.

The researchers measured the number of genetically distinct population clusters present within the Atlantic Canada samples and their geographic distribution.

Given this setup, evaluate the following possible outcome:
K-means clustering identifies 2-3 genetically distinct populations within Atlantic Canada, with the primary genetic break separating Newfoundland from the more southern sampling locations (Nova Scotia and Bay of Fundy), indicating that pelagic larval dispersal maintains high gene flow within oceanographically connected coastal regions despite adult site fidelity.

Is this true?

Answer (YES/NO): NO